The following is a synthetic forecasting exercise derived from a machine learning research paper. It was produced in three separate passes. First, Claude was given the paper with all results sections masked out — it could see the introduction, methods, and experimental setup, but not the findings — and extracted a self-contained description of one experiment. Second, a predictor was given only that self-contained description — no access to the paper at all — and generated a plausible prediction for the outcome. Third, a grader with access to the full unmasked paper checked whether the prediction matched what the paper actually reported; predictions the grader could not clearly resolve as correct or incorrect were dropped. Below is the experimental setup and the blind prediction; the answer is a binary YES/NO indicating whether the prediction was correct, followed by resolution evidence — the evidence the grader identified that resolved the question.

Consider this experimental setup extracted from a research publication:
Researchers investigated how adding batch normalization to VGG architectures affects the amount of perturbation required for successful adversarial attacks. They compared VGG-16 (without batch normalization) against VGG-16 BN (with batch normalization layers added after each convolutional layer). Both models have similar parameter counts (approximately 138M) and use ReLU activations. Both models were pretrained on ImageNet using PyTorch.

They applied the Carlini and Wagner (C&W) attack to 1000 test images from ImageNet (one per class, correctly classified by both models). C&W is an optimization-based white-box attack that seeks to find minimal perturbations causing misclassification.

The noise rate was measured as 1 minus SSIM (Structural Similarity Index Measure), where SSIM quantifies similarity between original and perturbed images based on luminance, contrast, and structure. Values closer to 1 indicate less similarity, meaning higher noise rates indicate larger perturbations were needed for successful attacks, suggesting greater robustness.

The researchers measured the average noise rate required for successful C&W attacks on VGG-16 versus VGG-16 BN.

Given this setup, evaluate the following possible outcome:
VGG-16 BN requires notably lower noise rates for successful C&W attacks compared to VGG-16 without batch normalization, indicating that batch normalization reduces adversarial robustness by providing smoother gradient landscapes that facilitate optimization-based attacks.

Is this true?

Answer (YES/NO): NO